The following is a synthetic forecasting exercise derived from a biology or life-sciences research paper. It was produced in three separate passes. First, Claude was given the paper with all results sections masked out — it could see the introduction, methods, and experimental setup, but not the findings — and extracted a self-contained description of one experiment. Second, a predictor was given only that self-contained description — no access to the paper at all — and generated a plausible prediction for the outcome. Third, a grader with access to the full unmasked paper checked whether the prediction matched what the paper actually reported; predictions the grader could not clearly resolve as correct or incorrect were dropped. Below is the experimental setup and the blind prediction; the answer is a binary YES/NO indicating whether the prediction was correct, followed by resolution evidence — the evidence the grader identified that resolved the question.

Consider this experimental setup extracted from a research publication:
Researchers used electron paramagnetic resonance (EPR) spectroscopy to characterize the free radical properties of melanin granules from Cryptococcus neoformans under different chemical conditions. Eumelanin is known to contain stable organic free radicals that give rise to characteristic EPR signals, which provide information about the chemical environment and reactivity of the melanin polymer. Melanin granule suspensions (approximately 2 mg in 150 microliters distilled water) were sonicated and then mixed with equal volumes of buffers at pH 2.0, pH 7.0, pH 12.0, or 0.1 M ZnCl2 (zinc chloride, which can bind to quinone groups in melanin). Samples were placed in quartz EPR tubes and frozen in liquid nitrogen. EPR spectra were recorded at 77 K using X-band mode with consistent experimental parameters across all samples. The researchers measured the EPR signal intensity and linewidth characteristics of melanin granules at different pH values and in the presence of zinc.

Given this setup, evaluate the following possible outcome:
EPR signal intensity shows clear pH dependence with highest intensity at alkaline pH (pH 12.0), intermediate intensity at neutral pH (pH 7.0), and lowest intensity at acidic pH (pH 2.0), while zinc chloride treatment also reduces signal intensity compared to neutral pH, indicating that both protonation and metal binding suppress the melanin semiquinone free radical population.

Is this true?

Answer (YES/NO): NO